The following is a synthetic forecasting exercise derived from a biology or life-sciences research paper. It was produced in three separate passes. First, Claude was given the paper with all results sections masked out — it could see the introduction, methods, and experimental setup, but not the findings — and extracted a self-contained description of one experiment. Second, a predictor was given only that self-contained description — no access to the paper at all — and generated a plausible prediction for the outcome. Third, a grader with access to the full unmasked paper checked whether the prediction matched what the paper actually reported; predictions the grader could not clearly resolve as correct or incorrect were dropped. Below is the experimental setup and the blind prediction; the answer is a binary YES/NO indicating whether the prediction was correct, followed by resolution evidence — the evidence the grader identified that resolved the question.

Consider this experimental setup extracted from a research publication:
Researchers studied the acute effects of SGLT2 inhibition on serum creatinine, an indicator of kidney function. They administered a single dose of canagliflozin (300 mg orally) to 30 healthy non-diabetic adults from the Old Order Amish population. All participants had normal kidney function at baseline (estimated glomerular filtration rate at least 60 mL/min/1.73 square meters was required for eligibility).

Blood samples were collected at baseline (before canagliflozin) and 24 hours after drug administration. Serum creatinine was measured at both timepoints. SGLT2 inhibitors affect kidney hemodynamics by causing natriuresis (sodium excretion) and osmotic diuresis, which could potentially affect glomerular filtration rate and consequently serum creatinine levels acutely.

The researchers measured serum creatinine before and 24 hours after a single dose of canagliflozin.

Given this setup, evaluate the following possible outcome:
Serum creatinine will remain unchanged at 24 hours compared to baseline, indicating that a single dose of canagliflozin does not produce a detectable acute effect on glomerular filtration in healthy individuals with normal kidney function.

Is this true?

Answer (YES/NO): NO